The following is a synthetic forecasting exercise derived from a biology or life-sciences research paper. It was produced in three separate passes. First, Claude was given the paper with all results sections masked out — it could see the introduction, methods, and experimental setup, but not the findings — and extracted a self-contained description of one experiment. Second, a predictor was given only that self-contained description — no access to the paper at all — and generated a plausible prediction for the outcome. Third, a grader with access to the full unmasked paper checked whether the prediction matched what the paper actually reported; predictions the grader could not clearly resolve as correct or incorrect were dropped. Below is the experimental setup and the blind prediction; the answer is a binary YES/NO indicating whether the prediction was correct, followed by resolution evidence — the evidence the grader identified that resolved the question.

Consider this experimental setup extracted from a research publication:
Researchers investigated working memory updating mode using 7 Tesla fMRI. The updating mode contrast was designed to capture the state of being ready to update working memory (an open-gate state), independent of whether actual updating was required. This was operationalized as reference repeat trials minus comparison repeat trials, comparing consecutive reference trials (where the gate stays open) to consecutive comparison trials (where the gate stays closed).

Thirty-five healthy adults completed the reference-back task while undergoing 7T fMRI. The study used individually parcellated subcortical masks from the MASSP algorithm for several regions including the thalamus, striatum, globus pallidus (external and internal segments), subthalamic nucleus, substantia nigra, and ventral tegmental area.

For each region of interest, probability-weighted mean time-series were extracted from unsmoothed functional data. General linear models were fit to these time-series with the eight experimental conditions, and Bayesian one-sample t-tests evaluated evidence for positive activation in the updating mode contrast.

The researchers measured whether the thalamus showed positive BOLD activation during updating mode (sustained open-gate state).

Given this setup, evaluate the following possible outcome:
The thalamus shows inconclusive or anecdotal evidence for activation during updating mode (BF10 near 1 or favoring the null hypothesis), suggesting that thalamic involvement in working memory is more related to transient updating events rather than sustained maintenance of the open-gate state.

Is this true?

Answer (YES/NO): YES